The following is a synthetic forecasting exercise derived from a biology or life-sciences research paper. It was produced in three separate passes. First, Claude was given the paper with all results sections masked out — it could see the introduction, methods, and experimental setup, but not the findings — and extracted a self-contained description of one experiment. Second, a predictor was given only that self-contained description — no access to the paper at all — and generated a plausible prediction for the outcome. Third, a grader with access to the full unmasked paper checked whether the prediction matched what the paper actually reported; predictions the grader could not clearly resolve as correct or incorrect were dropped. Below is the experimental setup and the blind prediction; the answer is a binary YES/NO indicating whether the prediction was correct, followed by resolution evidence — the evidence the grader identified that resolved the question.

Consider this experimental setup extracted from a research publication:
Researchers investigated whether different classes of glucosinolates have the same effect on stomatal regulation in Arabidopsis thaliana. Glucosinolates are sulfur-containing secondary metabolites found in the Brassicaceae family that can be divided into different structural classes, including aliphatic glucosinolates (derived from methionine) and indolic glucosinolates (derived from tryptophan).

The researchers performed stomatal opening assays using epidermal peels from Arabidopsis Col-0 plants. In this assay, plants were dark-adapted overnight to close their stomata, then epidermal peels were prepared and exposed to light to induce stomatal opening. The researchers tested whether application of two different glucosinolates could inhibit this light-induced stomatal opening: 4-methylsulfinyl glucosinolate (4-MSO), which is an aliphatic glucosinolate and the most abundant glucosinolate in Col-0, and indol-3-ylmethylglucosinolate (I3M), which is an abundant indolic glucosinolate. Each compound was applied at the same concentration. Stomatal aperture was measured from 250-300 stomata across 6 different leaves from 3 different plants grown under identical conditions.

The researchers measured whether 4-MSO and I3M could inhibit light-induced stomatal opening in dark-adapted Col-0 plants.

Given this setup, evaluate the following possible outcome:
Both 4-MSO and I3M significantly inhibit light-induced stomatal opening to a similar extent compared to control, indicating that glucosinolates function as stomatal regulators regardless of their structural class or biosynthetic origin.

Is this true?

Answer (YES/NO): NO